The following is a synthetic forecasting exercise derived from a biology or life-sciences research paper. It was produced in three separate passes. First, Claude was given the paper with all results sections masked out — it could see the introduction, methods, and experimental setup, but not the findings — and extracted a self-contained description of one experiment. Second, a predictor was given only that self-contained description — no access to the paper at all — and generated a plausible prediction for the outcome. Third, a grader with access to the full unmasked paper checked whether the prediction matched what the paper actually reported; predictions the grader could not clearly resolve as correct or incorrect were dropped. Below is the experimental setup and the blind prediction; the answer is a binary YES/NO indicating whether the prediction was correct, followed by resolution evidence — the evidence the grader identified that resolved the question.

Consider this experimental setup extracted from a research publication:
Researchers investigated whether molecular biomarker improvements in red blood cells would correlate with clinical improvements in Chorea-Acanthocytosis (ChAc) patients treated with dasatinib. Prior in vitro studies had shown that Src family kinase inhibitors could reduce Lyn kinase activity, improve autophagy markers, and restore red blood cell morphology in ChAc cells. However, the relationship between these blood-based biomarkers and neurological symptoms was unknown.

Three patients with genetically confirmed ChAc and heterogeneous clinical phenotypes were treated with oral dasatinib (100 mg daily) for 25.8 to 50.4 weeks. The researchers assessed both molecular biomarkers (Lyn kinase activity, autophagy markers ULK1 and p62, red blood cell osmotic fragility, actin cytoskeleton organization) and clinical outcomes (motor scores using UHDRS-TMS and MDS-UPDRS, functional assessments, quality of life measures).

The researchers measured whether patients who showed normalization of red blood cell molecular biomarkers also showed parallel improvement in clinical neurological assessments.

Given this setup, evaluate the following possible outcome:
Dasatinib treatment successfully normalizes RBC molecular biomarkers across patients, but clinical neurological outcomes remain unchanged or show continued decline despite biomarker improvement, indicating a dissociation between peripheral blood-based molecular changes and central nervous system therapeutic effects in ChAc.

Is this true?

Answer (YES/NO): YES